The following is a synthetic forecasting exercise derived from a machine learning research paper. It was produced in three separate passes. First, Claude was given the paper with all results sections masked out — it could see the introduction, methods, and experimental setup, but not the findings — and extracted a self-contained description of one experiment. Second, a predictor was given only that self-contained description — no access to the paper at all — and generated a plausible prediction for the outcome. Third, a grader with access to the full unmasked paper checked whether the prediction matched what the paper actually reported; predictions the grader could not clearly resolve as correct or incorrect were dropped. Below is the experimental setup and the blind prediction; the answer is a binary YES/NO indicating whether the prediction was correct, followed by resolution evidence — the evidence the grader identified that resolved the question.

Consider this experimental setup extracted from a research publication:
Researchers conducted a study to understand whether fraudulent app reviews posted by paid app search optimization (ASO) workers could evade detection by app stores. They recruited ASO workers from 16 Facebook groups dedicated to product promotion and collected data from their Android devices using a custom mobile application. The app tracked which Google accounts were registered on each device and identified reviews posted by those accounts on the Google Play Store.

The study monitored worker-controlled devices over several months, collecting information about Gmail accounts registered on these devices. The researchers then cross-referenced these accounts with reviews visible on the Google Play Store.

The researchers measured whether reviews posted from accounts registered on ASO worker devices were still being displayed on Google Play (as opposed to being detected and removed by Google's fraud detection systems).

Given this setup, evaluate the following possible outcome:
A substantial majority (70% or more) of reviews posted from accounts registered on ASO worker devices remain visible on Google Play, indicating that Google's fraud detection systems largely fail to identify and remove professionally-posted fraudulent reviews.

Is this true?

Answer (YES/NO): YES